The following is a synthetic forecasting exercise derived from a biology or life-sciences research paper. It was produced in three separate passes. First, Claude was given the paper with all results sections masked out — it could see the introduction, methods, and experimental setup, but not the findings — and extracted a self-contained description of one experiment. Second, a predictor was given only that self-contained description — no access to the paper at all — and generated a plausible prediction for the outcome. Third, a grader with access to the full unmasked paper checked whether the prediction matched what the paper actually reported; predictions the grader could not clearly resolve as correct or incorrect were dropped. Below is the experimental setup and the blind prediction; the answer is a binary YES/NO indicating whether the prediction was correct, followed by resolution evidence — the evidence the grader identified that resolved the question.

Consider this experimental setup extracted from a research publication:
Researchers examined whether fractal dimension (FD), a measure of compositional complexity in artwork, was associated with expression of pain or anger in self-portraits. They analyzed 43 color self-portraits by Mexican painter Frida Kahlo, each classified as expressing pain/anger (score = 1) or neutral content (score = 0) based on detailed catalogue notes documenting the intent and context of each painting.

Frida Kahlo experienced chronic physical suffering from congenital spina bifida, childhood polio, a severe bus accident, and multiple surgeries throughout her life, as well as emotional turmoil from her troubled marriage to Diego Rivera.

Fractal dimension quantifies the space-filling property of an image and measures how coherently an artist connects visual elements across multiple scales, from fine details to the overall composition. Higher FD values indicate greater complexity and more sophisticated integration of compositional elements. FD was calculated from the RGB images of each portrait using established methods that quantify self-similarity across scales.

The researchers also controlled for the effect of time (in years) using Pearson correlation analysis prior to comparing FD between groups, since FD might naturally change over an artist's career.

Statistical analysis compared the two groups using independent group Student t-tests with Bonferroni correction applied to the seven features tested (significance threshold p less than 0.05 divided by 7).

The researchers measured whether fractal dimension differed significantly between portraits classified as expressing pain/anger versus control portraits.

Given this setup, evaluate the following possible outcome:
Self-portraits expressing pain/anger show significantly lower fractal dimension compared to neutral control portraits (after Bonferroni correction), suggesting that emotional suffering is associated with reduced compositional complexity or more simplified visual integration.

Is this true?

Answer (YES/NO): NO